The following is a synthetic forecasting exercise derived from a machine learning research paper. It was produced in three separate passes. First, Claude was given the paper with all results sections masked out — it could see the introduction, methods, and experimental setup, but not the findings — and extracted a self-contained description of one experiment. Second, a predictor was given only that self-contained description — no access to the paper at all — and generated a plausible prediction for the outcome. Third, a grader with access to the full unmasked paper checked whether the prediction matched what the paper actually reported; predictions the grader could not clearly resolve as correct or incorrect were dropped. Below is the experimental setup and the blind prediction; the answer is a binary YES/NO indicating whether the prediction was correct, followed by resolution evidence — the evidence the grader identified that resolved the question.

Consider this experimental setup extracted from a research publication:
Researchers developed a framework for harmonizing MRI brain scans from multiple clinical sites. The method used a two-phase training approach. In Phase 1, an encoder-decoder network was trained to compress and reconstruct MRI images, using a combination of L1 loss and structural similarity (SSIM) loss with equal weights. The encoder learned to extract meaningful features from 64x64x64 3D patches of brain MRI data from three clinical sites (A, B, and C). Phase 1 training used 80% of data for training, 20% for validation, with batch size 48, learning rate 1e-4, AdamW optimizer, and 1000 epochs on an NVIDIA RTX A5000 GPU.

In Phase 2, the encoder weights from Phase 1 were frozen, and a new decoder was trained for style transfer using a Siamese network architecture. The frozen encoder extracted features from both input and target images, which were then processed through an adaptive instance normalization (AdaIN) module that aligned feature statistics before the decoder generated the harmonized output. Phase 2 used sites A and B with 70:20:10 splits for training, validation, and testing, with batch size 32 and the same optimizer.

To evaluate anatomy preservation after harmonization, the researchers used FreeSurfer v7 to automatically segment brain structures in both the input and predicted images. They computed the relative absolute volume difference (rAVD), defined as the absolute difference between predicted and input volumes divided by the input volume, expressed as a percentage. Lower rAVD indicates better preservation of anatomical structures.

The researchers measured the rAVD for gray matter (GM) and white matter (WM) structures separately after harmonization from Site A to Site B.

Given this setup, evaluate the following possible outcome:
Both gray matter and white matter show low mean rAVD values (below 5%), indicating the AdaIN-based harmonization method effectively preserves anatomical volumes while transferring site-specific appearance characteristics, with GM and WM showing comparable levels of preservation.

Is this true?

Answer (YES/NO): NO